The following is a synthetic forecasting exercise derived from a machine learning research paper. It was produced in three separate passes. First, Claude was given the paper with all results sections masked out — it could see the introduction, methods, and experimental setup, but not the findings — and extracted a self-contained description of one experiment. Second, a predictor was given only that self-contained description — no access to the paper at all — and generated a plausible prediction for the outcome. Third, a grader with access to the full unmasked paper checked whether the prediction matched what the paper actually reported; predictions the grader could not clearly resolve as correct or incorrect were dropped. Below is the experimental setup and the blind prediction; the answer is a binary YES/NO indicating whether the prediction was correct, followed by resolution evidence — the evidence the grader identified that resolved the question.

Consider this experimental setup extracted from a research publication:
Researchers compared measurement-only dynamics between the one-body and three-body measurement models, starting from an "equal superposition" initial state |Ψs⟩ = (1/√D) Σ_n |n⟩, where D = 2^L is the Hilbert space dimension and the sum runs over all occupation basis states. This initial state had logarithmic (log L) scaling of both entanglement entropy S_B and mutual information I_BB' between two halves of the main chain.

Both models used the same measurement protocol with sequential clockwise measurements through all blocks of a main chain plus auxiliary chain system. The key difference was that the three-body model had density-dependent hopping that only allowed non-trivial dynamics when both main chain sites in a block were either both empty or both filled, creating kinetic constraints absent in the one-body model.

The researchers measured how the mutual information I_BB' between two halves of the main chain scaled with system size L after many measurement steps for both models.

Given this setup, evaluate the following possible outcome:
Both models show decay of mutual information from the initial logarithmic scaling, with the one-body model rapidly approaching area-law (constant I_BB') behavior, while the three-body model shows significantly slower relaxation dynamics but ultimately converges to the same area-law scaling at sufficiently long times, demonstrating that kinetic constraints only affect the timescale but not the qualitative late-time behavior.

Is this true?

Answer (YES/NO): NO